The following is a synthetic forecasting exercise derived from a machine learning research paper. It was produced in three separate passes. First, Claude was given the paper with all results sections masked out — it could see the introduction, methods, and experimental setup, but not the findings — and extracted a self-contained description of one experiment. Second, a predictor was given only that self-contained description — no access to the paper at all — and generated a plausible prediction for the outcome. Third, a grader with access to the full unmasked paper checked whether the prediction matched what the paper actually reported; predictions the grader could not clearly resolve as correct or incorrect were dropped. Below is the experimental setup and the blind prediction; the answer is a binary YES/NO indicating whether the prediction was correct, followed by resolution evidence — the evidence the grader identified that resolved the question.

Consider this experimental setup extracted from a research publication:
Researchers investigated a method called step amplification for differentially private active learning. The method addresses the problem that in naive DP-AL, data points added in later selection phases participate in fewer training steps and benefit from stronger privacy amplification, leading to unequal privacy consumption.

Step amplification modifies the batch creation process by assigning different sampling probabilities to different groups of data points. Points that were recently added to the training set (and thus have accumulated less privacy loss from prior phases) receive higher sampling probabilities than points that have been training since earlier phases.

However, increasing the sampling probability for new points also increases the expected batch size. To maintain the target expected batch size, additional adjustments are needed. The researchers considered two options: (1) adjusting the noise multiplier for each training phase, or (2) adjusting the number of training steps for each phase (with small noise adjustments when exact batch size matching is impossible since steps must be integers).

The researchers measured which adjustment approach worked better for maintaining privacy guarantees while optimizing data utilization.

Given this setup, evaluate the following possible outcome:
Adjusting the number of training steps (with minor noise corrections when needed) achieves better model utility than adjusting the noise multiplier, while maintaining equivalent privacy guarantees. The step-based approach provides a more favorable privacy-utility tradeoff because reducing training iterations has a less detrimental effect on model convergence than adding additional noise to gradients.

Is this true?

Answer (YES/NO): YES